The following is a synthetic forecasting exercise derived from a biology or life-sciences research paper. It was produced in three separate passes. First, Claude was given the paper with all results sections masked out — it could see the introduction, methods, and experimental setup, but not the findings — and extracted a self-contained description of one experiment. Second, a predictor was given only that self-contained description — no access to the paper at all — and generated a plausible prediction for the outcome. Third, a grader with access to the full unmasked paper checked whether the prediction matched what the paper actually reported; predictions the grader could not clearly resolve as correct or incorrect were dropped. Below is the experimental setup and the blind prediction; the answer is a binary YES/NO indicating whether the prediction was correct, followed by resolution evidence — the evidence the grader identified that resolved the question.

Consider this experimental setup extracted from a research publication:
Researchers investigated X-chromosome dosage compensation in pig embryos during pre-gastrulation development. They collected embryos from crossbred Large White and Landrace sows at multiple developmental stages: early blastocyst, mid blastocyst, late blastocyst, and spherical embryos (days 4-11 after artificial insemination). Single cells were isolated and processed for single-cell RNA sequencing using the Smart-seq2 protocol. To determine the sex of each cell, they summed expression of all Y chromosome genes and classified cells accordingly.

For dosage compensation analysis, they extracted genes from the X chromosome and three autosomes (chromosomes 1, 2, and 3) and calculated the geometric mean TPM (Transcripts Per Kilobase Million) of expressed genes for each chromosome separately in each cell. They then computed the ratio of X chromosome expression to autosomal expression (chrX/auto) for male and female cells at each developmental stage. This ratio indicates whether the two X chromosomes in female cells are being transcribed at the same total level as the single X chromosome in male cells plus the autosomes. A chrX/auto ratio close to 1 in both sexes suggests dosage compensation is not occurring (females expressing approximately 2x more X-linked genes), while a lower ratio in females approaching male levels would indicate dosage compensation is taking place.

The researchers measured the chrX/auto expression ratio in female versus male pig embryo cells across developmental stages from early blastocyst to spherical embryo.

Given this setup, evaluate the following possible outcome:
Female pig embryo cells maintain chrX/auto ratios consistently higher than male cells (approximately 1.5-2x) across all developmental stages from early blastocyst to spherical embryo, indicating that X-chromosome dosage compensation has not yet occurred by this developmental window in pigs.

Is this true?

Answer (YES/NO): NO